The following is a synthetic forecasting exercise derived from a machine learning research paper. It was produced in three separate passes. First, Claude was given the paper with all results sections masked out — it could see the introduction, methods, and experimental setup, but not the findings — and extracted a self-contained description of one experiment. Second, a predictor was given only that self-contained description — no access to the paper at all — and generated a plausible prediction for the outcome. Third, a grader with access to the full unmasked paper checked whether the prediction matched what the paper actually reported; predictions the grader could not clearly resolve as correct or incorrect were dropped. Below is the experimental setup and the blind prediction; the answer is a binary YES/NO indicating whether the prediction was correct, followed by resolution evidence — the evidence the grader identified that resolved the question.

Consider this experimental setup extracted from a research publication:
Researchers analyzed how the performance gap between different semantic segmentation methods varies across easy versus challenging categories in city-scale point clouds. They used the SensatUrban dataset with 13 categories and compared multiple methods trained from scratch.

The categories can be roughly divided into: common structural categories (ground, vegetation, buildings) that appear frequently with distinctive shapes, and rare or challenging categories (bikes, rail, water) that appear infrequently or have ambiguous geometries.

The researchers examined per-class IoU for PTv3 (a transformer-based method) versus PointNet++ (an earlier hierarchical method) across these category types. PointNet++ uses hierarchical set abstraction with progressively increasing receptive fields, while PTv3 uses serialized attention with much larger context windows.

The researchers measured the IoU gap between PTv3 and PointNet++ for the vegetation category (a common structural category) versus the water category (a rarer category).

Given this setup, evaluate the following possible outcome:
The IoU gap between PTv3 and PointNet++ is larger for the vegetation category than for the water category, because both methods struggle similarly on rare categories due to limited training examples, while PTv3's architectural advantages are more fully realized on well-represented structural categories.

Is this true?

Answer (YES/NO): NO